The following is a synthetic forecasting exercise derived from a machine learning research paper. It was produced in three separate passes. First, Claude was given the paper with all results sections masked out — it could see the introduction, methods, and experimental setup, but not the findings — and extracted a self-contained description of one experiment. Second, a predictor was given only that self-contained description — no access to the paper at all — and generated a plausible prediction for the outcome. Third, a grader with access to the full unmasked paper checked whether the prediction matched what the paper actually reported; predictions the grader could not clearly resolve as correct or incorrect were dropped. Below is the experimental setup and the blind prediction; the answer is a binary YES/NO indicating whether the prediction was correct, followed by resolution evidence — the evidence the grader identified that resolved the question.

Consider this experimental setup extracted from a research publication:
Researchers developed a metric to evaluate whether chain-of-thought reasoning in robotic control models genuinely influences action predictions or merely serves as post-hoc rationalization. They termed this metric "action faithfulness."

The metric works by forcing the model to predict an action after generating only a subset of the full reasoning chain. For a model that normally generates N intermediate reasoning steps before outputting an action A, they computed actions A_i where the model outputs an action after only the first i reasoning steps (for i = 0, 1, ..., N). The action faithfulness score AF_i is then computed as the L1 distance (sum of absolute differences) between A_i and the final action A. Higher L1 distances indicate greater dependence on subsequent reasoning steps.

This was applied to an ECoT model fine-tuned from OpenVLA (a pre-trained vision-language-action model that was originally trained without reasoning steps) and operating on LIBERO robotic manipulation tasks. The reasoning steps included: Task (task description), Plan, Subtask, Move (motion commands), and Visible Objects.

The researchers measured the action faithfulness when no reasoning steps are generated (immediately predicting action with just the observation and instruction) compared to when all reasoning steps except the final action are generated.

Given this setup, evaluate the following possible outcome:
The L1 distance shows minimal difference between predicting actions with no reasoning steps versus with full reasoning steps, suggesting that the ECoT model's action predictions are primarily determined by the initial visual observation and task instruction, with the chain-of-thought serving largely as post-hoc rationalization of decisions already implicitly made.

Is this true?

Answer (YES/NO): NO